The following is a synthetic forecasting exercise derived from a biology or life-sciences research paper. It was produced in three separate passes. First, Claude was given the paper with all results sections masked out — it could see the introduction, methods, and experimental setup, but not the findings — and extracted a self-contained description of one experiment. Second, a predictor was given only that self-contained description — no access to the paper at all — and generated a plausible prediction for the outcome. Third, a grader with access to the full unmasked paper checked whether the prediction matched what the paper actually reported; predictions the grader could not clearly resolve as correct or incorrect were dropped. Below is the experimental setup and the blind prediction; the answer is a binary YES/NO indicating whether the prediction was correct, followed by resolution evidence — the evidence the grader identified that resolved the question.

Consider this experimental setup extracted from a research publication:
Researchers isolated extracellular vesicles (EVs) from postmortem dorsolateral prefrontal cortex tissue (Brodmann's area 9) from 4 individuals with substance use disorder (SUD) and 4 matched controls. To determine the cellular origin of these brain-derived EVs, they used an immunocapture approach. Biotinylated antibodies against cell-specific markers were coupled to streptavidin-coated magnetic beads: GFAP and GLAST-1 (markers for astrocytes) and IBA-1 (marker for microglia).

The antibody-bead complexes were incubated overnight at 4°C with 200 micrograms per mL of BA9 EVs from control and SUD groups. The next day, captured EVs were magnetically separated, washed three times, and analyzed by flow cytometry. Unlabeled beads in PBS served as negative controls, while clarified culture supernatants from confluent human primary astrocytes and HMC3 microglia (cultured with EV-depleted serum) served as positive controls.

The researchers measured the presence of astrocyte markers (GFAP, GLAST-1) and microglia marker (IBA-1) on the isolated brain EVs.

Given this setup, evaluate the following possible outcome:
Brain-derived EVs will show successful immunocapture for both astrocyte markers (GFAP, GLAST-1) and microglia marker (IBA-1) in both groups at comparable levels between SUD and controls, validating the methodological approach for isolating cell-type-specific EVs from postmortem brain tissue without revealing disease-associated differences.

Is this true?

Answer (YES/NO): NO